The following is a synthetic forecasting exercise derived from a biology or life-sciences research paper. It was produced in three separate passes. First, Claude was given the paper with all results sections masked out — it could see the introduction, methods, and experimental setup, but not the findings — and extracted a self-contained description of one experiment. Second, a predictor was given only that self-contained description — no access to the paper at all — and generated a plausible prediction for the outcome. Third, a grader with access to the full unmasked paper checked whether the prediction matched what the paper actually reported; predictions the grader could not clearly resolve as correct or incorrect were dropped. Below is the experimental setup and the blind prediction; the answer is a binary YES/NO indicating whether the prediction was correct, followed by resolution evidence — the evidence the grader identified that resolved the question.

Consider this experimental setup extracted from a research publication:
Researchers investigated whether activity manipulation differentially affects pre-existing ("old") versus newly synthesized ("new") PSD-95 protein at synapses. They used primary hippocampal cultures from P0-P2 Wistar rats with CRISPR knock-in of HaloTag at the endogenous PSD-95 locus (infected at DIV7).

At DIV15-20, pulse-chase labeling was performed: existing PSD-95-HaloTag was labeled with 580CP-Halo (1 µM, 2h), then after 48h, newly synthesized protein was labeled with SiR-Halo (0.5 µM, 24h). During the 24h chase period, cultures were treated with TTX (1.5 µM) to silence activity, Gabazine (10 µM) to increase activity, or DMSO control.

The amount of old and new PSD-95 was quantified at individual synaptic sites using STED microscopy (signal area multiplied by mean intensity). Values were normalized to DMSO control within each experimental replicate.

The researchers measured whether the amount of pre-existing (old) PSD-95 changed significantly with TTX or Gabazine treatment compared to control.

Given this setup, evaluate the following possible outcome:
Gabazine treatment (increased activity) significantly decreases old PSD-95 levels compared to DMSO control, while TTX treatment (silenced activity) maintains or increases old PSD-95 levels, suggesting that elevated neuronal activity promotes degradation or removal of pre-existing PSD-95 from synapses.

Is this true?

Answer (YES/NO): NO